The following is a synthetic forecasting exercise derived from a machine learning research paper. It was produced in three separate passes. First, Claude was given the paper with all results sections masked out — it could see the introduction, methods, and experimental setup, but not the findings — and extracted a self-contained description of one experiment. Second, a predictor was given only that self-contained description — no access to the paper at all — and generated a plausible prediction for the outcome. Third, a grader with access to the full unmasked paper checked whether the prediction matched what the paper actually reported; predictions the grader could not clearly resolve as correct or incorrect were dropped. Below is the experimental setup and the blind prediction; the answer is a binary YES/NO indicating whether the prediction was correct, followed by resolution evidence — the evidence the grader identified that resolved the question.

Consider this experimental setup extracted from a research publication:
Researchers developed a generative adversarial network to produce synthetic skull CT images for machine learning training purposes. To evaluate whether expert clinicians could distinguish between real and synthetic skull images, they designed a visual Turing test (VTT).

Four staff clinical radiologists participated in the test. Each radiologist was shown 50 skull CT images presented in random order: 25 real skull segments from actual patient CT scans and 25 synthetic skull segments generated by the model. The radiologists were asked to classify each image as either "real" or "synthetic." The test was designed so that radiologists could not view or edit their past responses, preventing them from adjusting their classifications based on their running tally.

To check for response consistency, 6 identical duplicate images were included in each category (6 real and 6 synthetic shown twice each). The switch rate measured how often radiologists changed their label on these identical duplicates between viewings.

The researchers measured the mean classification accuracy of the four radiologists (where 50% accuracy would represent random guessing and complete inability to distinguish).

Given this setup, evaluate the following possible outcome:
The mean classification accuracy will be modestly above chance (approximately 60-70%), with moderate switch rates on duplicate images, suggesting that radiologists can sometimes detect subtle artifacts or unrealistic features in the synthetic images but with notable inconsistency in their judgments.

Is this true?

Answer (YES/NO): YES